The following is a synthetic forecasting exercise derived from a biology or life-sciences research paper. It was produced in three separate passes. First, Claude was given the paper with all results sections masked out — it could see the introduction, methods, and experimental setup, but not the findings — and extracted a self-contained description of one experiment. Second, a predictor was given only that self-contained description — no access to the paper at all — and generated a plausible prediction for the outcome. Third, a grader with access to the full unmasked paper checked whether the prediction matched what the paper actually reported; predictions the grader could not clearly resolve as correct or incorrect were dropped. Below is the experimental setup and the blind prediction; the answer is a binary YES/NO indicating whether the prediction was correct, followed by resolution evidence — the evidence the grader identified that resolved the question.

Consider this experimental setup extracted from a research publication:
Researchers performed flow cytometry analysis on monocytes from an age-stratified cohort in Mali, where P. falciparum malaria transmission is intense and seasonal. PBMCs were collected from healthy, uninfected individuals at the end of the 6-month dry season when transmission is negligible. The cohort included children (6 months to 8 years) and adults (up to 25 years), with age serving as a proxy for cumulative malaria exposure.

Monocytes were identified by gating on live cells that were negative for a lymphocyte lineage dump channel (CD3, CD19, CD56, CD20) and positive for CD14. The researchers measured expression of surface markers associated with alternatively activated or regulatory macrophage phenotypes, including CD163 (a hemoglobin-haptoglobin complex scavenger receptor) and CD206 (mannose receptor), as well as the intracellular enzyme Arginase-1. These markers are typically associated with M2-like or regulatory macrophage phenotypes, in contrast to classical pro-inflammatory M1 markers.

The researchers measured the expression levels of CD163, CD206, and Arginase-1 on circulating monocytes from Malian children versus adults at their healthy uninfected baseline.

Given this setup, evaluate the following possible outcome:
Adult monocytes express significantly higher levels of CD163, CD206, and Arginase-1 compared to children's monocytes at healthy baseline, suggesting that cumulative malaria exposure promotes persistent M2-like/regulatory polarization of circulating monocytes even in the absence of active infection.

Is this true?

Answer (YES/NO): NO